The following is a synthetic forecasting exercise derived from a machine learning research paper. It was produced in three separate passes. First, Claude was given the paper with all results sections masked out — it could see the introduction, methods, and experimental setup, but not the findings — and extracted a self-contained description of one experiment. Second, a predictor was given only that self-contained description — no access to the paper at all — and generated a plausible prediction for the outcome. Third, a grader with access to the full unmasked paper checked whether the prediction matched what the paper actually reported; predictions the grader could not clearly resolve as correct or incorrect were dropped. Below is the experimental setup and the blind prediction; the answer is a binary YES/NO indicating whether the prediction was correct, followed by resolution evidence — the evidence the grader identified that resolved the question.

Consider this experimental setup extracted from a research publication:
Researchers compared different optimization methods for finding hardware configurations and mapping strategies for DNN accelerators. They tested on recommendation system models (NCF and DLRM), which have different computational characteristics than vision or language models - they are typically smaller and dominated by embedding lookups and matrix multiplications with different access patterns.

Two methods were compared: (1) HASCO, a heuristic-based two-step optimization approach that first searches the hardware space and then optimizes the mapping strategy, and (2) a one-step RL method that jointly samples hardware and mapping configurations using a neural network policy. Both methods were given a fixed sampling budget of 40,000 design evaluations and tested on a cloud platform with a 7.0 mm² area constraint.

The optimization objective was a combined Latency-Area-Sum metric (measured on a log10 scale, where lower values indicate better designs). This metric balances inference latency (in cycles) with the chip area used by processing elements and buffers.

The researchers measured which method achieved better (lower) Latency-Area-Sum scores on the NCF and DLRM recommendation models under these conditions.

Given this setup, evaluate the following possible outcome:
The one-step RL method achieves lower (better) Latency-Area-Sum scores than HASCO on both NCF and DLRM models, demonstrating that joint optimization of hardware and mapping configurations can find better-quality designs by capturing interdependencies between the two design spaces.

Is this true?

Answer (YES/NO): NO